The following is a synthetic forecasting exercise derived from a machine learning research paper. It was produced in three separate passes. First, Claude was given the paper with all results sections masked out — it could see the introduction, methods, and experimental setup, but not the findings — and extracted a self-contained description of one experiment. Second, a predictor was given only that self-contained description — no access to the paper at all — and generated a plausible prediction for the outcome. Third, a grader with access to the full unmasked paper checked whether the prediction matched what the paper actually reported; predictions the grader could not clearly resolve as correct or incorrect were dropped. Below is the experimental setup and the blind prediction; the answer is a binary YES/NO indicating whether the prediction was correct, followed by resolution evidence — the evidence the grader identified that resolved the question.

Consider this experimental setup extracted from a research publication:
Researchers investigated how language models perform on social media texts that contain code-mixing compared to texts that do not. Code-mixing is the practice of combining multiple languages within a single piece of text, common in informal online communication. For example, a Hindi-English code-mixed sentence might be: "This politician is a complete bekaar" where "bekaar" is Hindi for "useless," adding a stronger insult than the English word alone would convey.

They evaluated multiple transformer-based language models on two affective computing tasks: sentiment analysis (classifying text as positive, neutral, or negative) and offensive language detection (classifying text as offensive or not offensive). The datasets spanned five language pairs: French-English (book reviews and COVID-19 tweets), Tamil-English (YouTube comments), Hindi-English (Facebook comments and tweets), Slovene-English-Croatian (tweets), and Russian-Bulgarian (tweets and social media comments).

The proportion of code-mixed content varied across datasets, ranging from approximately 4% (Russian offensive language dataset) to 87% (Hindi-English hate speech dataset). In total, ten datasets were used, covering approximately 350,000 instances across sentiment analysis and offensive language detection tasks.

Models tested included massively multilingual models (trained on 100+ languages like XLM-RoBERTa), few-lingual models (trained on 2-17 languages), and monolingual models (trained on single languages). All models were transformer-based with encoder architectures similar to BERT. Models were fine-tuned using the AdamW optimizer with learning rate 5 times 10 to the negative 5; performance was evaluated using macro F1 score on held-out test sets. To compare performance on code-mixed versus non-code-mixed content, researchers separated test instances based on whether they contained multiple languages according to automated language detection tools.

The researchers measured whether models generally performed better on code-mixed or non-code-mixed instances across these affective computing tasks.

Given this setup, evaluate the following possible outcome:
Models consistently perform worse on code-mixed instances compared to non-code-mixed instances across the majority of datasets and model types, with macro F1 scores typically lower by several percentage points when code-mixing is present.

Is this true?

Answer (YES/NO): NO